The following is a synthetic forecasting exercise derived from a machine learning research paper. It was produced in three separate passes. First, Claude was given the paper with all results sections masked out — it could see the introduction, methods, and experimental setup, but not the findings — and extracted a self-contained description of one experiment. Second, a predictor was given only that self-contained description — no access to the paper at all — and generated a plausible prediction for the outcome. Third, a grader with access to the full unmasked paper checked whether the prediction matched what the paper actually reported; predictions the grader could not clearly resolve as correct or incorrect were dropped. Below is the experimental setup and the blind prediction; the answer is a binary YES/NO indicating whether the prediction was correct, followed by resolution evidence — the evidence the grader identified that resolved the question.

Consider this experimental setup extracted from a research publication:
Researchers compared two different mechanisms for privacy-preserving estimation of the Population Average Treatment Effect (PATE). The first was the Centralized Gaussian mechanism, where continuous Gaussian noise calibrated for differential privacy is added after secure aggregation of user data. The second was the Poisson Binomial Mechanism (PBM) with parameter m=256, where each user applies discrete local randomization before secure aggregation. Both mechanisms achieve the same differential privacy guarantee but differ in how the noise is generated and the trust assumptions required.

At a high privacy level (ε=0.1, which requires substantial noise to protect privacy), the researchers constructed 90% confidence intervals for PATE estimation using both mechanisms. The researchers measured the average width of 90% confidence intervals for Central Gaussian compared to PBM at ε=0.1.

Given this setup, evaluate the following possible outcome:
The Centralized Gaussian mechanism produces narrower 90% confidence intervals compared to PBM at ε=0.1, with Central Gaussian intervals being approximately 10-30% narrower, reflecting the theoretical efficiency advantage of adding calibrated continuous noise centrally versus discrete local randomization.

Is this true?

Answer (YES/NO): NO